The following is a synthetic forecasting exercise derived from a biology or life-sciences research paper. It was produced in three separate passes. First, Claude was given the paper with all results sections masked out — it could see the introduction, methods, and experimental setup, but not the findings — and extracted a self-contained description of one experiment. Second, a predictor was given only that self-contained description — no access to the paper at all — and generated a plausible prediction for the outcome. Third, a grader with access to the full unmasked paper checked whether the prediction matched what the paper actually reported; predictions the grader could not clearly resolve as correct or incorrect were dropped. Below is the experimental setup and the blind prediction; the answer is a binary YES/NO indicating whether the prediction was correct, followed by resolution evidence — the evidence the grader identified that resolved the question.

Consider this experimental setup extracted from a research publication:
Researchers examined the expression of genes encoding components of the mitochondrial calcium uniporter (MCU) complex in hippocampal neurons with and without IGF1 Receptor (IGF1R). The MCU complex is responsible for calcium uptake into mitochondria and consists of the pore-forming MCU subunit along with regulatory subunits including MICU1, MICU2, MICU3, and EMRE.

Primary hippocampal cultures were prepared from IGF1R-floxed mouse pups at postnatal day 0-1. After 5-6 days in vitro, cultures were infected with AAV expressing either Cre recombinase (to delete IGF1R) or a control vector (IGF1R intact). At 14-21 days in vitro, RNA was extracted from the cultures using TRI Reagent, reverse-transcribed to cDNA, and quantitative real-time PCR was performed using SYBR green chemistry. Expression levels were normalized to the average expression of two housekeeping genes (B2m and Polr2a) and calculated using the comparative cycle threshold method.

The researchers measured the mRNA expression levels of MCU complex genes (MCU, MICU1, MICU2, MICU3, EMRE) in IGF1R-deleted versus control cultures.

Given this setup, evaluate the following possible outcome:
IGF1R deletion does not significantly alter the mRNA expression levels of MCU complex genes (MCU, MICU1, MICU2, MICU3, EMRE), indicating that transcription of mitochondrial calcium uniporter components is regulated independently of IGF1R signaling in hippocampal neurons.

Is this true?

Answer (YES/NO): NO